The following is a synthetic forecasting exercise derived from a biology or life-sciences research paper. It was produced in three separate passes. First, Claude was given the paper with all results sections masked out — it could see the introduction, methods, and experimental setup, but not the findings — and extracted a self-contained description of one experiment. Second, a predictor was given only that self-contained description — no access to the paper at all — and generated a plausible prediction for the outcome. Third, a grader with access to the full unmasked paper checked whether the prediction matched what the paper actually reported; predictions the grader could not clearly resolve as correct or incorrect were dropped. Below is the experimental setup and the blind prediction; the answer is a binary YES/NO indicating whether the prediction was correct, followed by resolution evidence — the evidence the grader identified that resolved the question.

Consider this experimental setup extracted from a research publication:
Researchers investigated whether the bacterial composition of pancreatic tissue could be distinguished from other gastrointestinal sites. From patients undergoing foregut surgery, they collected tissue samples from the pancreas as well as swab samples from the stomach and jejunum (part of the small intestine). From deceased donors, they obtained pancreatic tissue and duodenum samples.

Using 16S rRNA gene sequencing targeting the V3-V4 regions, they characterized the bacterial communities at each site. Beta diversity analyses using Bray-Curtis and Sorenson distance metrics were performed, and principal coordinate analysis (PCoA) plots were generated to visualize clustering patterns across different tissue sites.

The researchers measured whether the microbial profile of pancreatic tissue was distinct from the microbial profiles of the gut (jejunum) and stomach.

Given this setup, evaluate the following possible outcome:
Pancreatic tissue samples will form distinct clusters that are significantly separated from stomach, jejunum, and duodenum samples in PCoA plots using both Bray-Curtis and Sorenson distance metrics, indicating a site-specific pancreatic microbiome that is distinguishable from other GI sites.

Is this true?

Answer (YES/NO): NO